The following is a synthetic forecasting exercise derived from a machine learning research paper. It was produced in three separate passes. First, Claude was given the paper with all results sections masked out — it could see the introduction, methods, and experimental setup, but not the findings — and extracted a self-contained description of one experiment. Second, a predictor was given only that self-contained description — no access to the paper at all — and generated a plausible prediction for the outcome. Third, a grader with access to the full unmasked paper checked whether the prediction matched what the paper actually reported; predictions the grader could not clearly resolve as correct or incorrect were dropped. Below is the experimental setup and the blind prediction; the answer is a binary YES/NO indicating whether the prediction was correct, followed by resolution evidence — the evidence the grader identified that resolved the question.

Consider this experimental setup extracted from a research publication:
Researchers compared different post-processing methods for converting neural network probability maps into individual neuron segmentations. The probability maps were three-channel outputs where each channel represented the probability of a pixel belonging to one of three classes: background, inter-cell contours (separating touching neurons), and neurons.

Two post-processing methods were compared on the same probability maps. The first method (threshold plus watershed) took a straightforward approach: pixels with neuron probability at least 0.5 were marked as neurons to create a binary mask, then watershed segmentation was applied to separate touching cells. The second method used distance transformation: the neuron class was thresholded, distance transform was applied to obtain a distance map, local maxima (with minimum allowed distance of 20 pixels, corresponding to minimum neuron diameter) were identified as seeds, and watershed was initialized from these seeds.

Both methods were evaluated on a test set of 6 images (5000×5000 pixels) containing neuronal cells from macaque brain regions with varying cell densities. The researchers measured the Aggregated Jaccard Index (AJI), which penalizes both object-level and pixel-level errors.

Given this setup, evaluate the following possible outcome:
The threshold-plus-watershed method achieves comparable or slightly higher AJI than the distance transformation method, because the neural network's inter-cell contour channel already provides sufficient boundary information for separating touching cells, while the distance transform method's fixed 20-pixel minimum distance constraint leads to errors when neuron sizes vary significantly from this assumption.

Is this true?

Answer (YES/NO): NO